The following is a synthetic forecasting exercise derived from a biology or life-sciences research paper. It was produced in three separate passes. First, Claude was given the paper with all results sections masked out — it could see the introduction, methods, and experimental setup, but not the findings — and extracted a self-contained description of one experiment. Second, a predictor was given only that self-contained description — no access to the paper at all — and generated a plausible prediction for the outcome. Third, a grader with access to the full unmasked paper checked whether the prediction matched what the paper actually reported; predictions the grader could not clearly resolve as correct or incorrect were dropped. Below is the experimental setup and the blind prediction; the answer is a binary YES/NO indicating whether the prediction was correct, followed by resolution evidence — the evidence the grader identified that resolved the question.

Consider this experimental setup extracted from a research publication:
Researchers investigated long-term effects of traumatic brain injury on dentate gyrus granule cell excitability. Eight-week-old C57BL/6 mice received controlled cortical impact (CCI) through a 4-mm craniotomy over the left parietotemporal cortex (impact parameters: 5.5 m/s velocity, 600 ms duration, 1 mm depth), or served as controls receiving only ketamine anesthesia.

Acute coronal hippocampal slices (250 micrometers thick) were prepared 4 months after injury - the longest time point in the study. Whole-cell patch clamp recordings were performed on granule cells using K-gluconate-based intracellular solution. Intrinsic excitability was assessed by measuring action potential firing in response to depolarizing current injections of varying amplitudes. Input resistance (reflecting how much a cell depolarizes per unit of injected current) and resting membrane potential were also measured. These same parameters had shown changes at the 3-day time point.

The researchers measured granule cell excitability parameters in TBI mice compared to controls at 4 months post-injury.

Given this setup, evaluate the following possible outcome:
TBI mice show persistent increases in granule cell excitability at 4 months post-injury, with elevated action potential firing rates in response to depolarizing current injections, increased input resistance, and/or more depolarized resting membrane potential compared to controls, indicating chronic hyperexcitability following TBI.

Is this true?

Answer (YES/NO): NO